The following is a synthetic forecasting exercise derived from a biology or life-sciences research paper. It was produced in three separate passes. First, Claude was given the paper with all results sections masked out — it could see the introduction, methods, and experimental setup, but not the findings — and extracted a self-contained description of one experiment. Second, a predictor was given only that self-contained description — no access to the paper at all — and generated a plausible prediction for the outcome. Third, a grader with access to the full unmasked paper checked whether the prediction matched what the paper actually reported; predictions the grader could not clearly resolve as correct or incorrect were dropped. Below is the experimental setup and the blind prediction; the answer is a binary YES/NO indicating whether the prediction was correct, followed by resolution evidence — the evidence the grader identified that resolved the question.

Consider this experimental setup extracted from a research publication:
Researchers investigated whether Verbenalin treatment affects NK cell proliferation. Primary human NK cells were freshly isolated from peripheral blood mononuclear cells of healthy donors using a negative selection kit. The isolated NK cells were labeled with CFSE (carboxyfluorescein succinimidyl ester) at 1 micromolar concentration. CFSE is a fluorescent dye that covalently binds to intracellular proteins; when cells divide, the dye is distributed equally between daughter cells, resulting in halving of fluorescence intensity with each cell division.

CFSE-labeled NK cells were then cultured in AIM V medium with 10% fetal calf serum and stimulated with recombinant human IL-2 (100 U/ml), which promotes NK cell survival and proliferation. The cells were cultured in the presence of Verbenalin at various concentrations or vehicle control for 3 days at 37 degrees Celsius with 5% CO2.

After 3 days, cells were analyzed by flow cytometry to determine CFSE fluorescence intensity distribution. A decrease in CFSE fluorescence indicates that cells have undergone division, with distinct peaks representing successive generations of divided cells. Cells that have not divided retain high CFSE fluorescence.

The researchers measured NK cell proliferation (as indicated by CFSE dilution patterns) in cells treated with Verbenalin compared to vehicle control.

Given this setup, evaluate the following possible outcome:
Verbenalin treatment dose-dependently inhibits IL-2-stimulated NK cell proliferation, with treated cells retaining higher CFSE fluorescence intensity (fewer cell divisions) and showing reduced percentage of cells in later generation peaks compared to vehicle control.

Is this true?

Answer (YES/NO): NO